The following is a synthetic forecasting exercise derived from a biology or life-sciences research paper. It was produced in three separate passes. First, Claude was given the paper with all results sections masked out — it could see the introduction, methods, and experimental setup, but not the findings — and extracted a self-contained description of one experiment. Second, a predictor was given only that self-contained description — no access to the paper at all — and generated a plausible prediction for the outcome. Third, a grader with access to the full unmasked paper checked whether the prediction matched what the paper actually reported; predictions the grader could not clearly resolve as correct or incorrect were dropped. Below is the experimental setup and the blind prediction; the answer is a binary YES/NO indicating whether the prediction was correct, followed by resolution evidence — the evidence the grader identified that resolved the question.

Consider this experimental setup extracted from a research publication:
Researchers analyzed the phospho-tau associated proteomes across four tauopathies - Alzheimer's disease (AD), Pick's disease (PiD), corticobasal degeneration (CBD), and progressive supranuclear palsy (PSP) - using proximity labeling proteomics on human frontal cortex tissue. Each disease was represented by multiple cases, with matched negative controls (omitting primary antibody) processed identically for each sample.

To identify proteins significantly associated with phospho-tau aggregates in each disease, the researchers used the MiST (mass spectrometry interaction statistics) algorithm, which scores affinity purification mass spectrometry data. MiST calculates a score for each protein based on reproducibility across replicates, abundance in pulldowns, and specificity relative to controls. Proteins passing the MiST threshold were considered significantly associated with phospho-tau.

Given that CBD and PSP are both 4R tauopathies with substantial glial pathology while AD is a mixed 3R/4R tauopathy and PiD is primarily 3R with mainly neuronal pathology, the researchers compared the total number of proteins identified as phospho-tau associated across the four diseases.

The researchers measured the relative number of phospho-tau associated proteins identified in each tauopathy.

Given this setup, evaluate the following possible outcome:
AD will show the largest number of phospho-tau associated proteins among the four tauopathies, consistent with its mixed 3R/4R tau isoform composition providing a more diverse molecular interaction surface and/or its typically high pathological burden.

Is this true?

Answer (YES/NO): YES